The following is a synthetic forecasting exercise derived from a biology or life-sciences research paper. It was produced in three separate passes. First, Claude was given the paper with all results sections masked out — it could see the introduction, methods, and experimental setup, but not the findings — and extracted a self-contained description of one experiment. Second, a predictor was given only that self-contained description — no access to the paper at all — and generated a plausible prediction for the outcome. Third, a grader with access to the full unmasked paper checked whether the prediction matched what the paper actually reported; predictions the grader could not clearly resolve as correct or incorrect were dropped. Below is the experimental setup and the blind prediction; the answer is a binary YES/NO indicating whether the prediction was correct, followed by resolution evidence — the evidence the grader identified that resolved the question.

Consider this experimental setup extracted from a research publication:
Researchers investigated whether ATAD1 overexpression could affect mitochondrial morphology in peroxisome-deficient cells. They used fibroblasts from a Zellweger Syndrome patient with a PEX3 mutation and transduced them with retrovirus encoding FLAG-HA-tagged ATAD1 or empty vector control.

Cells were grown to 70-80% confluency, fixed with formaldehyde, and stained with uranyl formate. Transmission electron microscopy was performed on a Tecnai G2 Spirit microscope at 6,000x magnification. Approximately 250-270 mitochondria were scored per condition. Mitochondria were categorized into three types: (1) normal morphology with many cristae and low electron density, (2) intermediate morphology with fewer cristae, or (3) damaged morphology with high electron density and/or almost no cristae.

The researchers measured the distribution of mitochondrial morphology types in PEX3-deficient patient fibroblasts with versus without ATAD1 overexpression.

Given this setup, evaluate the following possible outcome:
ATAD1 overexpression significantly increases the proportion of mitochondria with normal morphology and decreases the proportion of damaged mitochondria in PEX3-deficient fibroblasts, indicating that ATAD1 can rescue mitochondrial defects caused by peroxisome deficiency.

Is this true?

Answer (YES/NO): YES